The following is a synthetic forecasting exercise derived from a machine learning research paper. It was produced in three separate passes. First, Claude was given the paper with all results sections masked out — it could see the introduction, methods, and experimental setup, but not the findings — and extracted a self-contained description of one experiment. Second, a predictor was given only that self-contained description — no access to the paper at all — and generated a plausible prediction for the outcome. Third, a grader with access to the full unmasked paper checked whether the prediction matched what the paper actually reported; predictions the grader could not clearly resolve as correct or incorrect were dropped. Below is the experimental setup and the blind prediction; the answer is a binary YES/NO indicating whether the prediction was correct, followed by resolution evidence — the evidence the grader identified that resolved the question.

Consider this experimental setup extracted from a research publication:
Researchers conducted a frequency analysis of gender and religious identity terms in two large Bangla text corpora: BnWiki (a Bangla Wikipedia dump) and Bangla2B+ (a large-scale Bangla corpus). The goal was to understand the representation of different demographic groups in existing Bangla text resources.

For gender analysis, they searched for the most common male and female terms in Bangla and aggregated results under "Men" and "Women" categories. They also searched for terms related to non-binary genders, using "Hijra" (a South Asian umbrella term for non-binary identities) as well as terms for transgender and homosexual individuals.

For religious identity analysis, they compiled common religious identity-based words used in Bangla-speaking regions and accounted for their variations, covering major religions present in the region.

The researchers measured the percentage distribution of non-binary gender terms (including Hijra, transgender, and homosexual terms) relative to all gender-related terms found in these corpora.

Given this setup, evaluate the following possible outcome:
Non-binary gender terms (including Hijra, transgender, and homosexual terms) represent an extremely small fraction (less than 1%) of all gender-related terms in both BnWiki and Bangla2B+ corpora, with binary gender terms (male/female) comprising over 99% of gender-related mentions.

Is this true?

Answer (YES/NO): NO